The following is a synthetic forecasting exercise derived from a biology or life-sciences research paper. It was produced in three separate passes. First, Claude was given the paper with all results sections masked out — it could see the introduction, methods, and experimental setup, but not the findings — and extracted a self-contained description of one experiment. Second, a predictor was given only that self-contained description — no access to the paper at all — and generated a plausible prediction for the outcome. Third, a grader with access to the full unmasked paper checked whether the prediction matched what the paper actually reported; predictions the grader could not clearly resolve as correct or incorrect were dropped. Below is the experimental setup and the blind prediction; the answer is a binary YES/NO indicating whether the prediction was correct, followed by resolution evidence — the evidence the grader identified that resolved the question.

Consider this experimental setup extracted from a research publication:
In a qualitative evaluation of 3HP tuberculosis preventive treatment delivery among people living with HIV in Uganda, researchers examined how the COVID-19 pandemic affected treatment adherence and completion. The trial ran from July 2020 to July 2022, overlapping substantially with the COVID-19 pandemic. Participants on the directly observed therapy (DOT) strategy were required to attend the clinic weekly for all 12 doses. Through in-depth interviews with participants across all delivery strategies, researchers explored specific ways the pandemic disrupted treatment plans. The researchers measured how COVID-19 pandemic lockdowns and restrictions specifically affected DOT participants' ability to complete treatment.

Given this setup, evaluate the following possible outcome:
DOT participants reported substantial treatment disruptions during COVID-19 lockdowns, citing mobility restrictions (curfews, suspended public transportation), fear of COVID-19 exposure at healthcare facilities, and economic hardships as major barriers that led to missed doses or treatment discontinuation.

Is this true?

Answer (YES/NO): YES